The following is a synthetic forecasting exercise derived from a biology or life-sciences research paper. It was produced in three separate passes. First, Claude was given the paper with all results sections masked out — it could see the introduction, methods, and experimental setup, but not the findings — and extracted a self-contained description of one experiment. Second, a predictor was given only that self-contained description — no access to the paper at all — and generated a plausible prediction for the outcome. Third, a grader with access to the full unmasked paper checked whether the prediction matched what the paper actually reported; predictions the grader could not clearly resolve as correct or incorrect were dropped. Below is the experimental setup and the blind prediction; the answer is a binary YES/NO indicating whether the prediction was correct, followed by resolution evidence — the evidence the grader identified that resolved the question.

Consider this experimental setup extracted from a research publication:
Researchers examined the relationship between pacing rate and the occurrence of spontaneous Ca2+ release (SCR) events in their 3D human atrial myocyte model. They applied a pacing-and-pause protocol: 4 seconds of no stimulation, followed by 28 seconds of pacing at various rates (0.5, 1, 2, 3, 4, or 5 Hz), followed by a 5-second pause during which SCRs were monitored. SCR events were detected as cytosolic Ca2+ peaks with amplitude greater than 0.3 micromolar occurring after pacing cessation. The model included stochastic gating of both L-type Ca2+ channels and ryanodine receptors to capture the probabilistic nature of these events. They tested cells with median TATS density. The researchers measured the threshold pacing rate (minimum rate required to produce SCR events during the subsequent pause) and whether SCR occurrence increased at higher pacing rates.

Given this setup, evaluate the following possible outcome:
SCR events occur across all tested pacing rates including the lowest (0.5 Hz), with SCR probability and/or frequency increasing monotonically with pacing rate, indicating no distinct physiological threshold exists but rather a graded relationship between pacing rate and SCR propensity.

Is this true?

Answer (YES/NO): NO